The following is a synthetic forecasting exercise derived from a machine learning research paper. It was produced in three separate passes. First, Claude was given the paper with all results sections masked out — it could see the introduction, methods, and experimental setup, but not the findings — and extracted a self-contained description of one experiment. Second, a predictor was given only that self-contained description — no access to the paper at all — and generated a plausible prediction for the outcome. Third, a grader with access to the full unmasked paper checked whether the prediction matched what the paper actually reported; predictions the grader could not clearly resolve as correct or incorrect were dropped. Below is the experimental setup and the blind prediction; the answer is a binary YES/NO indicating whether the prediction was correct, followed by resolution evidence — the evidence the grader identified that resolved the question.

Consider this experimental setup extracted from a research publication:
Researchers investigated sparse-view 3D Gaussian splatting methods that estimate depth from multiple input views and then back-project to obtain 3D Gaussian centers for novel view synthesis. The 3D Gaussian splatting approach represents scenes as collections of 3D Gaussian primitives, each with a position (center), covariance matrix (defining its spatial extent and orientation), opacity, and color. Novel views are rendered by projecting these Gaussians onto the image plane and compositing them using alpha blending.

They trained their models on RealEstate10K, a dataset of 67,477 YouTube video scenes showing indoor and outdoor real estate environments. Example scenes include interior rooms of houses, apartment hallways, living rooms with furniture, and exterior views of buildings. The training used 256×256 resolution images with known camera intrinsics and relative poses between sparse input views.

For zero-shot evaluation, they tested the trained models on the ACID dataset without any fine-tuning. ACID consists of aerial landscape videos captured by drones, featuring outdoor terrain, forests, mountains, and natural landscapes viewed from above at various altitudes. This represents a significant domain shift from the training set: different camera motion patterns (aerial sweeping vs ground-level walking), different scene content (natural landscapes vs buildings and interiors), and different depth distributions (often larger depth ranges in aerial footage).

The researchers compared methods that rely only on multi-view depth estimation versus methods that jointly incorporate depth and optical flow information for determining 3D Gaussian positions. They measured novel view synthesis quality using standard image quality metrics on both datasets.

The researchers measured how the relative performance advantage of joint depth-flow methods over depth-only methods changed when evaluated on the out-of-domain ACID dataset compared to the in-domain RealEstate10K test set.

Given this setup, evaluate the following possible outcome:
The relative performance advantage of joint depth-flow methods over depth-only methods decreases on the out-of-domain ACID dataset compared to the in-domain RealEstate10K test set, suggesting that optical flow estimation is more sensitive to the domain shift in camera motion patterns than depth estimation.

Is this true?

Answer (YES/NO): YES